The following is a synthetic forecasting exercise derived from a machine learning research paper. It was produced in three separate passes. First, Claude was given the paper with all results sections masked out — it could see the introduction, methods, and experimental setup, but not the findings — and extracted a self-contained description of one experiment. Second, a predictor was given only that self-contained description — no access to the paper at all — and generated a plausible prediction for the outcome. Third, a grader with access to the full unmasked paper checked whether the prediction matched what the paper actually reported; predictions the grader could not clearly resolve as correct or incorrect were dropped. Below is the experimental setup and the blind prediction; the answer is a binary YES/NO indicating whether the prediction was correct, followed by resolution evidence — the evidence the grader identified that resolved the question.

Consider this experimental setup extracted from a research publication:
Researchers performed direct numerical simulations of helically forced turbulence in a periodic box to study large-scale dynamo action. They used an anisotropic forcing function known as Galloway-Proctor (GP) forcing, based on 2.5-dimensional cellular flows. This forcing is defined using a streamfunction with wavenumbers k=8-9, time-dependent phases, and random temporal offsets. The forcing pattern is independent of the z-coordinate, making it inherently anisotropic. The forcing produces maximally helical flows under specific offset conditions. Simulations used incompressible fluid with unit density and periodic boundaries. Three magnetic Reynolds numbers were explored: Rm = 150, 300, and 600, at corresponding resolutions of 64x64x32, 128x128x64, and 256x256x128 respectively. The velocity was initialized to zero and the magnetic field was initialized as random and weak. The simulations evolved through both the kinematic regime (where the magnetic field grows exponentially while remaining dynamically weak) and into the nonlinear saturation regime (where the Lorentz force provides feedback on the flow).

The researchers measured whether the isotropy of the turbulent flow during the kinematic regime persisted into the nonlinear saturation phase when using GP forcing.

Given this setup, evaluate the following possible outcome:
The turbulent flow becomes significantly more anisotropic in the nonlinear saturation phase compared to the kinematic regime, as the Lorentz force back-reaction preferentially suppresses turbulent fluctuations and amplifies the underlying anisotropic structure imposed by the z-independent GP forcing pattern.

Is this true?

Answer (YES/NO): NO